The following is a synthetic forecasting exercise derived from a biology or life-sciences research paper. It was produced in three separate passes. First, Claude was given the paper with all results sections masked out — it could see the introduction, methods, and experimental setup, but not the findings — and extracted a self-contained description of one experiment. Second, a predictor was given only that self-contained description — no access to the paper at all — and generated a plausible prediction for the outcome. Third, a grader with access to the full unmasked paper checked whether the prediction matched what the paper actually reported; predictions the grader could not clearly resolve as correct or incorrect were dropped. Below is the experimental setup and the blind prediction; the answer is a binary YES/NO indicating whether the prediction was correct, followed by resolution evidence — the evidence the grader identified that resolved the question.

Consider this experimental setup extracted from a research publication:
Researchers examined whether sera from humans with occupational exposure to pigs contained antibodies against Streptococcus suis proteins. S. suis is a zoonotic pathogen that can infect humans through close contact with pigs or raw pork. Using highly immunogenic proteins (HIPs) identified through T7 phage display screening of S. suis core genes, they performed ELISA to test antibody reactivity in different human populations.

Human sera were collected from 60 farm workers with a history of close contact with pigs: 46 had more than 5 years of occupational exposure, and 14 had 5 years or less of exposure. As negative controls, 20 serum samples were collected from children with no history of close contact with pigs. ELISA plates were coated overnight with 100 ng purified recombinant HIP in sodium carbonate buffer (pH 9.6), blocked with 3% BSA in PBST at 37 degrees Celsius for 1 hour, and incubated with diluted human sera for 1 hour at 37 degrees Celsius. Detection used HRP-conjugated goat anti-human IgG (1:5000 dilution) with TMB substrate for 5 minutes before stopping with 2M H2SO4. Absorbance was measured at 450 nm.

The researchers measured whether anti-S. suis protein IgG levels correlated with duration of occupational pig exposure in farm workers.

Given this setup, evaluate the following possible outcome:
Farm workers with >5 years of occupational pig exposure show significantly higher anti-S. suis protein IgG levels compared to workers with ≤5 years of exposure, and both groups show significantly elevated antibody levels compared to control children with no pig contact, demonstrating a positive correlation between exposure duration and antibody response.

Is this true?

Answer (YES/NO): NO